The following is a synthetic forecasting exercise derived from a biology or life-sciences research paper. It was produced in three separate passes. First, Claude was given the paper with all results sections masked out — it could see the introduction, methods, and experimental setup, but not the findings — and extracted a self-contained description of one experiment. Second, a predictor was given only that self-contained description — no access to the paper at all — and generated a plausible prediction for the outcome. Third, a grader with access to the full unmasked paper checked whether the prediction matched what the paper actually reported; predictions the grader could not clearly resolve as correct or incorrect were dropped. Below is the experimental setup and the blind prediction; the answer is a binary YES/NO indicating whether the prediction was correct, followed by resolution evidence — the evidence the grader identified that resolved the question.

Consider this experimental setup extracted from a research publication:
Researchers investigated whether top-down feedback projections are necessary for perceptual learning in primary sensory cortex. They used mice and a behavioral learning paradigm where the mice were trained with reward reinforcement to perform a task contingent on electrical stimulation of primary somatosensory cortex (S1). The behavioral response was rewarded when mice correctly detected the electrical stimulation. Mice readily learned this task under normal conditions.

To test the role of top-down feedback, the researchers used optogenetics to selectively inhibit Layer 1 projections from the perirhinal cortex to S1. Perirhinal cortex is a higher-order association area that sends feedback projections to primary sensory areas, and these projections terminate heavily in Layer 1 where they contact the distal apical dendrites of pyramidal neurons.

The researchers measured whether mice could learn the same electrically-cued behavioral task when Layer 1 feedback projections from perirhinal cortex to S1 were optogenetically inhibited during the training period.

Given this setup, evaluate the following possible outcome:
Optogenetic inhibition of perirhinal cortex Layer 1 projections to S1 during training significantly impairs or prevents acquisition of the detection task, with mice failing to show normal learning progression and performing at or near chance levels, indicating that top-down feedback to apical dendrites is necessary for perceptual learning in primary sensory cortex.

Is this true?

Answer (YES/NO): YES